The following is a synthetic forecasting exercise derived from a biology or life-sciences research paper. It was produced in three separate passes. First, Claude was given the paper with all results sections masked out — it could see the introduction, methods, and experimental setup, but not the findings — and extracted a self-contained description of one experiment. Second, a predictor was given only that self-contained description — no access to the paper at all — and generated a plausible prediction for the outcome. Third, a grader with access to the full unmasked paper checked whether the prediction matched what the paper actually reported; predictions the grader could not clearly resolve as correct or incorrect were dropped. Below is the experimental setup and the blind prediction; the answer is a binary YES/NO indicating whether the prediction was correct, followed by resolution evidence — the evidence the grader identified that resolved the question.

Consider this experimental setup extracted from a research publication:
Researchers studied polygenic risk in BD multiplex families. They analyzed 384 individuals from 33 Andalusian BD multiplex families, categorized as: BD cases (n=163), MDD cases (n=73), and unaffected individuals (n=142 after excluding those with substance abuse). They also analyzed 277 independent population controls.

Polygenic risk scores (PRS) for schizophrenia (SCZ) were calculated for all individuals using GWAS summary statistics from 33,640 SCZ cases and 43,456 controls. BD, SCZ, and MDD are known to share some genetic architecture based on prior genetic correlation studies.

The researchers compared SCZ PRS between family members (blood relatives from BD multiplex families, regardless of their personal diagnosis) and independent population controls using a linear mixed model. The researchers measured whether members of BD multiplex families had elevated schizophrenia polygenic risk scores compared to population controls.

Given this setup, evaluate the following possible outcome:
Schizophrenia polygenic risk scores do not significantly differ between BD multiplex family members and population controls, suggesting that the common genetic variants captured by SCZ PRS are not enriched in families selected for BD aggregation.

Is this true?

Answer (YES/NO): NO